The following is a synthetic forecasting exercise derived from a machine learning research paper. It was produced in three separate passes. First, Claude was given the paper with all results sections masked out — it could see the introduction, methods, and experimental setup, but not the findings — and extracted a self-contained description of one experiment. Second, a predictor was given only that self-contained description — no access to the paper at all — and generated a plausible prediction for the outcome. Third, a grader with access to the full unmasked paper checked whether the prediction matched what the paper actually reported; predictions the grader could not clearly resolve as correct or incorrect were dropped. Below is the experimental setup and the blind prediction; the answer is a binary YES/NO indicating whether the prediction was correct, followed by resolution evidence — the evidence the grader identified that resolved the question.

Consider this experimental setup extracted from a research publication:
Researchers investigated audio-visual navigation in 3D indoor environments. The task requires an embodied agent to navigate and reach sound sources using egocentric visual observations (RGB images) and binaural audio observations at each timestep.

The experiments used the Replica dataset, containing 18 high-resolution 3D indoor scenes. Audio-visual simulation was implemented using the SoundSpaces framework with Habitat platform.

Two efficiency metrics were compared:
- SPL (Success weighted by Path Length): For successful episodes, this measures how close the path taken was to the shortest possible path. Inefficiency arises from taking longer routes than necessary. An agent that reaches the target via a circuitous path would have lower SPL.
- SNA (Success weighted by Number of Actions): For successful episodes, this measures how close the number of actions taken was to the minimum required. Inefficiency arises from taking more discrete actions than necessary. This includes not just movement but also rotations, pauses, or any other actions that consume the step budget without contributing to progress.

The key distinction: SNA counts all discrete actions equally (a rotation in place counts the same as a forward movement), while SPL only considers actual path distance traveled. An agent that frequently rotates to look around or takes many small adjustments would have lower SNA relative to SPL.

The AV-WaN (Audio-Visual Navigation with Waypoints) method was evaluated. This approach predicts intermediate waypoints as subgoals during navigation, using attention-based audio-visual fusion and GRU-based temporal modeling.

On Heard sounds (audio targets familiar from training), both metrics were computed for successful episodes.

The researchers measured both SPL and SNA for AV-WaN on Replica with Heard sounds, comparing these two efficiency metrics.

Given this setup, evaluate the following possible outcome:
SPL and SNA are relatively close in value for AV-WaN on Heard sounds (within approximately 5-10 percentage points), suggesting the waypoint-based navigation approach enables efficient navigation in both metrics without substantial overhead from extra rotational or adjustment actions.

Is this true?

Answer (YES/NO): NO